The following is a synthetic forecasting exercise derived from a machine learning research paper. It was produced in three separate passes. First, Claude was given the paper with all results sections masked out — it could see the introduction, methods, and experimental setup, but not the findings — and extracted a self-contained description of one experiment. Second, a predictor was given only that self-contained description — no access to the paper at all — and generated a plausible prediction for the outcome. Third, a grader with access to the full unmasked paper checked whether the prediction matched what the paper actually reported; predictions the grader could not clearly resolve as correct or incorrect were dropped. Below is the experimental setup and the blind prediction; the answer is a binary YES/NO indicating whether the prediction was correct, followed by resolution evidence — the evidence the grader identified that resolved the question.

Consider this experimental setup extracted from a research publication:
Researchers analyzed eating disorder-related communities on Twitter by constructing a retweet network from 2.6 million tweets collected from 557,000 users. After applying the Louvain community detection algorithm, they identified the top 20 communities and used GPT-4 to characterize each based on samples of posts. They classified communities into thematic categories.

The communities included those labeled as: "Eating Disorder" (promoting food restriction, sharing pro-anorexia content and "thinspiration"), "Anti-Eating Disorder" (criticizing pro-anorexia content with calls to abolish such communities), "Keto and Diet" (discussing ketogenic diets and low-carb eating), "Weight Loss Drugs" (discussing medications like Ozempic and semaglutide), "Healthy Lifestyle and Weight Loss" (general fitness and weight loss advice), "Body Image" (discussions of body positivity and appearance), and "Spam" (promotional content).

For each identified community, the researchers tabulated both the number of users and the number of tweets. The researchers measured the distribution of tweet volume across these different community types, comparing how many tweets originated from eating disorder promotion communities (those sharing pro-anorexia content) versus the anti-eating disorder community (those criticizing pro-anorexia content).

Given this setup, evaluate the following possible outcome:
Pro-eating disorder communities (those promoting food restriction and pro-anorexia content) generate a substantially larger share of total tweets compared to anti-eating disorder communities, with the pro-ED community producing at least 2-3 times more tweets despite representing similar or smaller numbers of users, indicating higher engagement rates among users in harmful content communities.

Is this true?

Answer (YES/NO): NO